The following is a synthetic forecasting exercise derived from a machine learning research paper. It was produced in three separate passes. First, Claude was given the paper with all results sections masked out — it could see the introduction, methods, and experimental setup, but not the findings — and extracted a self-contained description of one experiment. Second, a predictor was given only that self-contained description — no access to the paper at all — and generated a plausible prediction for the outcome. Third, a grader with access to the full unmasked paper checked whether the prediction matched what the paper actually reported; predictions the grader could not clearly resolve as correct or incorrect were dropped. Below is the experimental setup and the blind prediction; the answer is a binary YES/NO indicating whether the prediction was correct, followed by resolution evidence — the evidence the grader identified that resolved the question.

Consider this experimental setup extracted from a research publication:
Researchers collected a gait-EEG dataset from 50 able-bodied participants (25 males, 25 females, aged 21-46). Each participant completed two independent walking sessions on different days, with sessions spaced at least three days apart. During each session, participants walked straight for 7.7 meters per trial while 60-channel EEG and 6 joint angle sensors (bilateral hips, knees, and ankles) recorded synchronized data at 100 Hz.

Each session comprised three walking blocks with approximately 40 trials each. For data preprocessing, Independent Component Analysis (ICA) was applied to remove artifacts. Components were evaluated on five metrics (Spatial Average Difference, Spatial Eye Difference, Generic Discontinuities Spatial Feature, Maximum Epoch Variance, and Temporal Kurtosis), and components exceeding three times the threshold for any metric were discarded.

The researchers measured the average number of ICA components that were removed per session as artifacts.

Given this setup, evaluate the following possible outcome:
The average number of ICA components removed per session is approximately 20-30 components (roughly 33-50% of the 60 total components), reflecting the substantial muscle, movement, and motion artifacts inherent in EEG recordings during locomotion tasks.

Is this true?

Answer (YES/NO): NO